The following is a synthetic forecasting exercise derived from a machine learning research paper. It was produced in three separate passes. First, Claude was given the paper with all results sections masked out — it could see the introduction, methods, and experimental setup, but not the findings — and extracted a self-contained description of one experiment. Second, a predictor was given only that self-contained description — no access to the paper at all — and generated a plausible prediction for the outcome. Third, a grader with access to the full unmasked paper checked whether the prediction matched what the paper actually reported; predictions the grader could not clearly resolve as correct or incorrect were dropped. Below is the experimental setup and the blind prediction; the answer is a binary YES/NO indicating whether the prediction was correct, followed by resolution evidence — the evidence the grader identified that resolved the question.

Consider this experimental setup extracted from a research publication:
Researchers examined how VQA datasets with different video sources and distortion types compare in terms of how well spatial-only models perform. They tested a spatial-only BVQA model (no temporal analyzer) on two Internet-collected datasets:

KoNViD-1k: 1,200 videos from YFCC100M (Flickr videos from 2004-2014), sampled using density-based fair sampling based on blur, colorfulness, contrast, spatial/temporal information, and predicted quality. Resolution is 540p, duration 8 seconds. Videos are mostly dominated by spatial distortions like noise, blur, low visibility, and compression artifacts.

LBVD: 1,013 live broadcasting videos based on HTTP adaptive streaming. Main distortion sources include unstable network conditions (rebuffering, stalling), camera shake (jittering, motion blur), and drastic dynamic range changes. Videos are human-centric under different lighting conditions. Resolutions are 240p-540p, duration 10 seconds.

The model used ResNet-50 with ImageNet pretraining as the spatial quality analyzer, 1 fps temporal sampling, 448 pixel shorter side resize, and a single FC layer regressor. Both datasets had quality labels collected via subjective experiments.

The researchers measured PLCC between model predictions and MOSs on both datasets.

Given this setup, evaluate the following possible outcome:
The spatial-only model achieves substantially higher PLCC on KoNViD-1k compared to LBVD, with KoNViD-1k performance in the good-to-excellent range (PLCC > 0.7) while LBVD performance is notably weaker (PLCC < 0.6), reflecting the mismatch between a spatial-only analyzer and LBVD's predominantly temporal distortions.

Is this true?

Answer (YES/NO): NO